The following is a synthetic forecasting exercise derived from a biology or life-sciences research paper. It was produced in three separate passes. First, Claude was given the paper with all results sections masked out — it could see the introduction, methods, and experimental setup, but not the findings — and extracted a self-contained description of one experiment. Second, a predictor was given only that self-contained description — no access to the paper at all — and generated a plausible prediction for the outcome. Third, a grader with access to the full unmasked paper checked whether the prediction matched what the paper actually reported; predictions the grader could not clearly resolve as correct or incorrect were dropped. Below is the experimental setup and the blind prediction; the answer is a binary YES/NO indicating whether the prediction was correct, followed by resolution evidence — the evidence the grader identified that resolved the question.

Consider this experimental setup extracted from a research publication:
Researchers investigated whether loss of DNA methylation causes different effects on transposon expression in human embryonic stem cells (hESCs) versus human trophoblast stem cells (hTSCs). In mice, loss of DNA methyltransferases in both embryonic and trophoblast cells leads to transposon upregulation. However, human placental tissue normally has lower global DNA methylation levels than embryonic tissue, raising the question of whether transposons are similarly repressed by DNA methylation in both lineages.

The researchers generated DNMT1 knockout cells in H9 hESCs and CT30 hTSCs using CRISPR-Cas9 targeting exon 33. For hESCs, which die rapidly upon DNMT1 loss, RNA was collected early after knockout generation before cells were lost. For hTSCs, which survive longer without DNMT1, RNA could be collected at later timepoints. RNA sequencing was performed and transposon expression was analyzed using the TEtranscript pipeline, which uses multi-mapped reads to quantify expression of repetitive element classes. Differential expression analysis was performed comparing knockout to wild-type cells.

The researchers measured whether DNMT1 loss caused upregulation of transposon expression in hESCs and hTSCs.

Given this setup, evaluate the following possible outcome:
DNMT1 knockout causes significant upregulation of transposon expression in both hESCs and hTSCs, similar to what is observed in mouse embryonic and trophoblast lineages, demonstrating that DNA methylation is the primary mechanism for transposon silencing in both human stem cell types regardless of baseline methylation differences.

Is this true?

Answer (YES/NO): YES